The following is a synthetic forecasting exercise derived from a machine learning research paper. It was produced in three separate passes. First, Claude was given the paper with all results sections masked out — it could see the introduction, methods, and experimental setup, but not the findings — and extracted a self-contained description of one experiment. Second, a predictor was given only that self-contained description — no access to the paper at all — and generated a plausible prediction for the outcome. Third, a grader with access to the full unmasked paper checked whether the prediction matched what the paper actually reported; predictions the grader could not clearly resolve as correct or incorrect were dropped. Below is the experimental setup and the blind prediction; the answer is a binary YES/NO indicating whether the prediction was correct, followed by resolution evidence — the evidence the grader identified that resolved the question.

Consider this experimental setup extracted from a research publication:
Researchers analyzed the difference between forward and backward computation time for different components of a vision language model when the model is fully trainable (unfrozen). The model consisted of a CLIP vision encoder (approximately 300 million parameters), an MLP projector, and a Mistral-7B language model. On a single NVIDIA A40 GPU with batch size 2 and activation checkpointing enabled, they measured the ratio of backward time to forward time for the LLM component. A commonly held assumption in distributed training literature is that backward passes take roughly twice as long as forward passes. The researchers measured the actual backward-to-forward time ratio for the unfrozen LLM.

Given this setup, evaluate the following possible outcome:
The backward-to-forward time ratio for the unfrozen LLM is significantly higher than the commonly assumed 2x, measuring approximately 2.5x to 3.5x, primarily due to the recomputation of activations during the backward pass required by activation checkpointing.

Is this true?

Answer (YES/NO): YES